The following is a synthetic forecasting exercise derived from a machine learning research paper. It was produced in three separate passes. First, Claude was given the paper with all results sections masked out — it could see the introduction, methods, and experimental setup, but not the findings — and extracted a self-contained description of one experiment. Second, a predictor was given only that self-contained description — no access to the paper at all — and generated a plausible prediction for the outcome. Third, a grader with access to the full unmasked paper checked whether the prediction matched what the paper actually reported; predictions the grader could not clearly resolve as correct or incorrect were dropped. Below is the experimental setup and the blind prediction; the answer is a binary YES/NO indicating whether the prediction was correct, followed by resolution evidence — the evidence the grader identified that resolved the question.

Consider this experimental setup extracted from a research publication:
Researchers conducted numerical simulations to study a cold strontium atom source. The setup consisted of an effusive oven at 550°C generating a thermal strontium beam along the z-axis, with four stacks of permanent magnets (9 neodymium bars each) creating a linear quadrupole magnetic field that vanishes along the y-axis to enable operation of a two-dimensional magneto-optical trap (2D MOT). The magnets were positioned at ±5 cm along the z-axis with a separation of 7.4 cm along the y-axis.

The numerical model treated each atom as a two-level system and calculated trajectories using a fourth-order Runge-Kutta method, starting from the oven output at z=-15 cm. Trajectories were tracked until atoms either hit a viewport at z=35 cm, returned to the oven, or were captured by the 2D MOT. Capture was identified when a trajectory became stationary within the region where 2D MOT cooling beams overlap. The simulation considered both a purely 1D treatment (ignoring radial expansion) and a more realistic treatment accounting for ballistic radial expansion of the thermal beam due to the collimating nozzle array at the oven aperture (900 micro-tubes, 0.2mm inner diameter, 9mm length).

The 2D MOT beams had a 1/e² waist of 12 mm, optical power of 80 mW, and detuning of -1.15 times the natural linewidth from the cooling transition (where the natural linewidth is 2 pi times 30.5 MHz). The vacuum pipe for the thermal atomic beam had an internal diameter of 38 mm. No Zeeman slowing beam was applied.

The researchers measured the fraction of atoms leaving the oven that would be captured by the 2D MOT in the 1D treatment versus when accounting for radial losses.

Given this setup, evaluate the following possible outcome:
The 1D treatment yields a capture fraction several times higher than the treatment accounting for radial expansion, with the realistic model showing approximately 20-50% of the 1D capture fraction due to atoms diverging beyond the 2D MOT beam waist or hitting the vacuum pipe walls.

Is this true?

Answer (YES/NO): YES